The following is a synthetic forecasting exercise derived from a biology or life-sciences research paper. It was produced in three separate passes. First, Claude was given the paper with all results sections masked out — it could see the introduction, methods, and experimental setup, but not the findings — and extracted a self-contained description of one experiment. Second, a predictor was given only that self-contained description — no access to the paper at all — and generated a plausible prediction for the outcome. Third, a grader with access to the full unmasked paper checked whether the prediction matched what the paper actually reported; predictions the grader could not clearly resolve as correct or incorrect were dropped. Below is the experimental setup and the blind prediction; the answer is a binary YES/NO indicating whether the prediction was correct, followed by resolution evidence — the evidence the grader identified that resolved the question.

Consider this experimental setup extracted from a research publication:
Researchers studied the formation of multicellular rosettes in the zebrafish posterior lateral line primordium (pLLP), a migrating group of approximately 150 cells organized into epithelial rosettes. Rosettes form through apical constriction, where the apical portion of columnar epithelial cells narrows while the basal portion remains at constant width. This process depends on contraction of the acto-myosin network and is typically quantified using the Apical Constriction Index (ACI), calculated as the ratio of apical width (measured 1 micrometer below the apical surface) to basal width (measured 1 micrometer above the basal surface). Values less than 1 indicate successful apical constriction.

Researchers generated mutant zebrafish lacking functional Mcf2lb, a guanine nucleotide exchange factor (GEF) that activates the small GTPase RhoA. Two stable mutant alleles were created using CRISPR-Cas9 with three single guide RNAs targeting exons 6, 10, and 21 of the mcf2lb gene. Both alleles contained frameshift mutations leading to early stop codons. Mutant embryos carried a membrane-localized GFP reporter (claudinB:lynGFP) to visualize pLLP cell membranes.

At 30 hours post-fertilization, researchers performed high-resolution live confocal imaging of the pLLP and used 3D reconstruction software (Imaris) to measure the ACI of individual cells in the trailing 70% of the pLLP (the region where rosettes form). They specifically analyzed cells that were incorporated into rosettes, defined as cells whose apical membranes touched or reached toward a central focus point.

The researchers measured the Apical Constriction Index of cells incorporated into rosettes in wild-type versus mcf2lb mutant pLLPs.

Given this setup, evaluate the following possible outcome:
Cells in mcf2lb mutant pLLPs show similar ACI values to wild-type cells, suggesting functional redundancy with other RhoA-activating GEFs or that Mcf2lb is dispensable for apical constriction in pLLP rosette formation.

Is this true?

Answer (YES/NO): NO